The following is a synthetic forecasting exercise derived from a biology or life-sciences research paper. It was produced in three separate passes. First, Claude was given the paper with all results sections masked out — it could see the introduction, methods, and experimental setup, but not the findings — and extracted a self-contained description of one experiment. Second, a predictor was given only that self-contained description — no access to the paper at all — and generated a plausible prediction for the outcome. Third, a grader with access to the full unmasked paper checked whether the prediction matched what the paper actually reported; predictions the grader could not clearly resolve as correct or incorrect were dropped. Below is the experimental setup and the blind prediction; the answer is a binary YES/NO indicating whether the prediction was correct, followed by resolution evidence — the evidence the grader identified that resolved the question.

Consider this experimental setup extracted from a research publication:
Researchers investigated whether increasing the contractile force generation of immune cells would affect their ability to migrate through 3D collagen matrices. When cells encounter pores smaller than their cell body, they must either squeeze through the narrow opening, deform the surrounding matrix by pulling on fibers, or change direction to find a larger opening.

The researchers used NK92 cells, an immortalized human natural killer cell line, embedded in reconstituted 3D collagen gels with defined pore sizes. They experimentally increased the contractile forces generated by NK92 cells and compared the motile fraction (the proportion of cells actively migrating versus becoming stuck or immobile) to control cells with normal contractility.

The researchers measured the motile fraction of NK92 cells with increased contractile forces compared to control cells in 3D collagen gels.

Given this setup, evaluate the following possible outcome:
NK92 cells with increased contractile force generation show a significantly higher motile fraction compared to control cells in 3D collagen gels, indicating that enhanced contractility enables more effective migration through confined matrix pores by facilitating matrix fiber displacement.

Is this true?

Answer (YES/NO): YES